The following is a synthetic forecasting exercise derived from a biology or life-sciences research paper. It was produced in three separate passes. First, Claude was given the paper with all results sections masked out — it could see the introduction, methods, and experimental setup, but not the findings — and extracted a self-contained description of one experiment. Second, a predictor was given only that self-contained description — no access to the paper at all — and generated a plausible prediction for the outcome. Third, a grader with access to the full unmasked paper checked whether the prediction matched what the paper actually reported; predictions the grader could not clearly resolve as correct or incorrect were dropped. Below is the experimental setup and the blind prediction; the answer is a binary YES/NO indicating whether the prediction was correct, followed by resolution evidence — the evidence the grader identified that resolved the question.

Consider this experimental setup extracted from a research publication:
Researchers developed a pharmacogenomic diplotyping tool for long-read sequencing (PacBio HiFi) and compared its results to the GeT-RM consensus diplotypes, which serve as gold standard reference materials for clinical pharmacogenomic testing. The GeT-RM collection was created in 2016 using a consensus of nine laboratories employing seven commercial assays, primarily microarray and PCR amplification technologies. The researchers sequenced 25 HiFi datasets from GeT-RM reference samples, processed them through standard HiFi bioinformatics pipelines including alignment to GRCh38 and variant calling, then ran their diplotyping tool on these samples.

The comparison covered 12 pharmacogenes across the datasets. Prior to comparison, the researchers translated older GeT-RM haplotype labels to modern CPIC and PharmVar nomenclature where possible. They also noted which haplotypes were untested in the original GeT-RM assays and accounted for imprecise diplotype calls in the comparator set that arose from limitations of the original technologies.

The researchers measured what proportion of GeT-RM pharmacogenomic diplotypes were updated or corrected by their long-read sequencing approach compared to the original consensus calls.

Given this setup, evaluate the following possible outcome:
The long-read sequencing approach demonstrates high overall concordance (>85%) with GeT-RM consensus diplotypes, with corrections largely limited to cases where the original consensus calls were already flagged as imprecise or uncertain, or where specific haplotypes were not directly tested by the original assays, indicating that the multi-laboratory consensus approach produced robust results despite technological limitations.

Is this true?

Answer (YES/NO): NO